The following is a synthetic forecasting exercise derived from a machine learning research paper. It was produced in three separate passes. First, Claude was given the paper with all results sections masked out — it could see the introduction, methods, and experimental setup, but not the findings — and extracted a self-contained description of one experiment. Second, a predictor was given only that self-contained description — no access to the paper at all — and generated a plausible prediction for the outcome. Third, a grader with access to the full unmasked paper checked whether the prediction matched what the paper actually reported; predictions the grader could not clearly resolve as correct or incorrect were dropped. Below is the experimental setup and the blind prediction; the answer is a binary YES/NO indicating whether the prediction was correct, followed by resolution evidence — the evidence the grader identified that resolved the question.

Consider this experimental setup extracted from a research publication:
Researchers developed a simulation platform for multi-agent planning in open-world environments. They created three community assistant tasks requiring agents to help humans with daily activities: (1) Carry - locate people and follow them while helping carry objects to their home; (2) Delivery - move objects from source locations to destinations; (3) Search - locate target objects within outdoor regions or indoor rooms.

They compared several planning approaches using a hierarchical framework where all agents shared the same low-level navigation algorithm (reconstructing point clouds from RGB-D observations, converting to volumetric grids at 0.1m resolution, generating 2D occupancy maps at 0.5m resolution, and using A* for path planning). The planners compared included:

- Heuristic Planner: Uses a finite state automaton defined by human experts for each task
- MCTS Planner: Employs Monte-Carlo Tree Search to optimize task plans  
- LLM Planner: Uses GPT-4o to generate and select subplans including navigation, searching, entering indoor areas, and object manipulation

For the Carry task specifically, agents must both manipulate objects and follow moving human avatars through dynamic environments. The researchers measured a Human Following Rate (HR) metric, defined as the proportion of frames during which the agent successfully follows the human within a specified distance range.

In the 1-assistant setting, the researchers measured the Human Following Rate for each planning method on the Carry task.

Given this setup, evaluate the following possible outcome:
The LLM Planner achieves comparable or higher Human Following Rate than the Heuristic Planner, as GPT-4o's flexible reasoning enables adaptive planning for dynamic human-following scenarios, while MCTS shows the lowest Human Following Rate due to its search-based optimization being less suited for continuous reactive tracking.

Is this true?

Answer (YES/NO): YES